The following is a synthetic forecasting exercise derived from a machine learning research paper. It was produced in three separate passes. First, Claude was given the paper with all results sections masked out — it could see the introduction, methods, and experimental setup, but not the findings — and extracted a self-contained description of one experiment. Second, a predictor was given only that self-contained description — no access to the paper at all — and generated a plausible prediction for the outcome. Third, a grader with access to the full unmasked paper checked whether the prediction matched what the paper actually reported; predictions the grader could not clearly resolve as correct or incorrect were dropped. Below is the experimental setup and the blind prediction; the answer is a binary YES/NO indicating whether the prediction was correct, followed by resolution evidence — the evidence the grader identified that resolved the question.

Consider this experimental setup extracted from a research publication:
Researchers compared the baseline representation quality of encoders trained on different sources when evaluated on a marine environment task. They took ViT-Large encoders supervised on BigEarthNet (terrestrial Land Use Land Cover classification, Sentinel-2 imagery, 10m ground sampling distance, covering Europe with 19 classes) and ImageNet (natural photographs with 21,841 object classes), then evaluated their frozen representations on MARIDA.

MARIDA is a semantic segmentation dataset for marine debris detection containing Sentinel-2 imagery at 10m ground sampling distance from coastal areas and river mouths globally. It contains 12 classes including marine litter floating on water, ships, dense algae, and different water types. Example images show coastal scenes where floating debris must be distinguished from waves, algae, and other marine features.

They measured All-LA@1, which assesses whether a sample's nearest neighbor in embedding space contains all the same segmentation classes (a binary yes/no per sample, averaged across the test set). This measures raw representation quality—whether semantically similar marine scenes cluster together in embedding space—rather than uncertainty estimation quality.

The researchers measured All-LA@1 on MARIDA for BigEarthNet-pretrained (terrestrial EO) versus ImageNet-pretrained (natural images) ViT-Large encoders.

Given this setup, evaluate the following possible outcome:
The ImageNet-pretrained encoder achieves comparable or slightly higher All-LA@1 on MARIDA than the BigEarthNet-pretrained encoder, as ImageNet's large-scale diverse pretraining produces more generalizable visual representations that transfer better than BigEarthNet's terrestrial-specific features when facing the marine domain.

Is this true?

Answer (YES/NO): YES